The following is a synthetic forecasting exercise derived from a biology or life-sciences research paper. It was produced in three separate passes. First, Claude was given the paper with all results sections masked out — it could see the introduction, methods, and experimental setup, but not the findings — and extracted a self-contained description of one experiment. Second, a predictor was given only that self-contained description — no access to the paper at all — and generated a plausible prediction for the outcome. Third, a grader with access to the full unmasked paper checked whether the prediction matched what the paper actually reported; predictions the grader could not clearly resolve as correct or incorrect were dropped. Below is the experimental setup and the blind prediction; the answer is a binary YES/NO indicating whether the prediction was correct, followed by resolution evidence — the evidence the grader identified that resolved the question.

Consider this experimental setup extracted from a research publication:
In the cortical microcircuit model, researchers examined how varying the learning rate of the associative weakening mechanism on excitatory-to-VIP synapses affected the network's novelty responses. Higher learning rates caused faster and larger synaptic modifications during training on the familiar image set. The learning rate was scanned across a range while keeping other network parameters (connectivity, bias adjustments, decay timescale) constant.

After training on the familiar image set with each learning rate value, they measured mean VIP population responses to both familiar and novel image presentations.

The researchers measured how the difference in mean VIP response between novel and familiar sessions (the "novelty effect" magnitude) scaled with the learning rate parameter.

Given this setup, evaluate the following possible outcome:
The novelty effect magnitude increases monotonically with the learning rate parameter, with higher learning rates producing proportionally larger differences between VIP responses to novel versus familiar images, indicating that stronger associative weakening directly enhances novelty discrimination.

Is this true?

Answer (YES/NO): NO